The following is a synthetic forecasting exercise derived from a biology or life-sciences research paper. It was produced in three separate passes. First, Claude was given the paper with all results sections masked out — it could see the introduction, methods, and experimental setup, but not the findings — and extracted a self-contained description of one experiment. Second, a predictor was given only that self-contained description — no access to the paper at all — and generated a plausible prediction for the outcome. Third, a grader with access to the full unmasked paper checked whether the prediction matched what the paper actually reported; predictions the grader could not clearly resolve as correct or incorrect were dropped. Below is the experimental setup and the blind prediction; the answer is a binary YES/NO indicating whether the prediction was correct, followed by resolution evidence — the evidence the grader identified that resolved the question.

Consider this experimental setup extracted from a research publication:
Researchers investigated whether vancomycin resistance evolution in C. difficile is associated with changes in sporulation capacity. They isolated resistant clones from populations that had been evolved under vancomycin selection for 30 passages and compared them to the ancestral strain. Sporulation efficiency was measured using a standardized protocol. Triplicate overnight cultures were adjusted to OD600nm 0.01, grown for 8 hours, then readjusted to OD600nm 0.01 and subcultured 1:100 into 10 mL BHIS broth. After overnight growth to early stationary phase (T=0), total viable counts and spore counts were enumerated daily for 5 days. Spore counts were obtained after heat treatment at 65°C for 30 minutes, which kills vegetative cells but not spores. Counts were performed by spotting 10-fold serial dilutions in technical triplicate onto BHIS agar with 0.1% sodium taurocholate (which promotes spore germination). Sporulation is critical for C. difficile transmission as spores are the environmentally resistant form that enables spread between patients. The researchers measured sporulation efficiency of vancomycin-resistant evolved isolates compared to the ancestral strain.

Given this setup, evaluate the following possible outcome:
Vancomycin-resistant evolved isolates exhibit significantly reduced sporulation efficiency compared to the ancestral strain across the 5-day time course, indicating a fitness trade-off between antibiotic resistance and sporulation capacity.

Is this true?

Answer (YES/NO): YES